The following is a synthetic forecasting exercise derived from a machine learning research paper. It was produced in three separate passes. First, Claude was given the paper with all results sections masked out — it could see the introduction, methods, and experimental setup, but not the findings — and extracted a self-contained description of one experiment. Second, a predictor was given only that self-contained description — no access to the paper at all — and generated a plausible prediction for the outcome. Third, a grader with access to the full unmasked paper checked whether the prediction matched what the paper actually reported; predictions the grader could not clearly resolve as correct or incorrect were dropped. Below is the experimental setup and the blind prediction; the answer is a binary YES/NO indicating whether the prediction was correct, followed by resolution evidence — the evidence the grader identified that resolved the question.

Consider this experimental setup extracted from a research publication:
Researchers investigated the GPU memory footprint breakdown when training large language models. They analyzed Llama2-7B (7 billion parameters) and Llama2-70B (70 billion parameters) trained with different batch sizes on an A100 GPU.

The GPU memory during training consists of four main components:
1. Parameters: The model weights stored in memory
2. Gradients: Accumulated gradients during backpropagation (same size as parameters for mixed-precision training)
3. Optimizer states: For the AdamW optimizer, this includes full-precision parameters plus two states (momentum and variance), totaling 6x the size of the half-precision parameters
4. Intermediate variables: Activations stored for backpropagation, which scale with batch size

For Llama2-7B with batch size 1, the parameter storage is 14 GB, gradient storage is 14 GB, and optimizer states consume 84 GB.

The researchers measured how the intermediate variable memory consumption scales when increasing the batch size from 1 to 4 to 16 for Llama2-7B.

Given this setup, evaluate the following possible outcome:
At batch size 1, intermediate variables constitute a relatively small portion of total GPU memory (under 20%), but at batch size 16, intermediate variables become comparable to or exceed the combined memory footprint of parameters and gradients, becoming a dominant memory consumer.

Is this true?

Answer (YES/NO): NO